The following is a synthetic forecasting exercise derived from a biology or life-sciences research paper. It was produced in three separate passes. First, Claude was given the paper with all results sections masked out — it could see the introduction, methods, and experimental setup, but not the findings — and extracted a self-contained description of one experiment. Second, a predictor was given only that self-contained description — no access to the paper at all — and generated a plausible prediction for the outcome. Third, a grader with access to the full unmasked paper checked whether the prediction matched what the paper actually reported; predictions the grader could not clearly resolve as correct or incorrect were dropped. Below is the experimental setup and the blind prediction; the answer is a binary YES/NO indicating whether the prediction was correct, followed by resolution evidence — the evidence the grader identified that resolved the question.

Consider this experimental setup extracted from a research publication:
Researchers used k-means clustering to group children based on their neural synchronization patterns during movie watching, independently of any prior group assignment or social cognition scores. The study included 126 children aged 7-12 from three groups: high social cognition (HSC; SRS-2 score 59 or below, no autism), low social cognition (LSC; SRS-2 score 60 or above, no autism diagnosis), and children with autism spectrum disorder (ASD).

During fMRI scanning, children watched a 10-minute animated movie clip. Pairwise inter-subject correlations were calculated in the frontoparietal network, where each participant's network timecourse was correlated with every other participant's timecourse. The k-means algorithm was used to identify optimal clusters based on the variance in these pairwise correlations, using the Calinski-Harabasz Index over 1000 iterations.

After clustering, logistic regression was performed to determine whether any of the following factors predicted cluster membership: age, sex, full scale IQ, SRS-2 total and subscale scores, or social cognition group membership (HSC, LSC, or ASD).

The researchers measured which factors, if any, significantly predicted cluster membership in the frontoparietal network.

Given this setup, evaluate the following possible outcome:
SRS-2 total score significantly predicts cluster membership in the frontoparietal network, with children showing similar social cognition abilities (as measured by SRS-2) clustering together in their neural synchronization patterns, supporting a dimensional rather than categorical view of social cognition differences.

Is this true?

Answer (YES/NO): NO